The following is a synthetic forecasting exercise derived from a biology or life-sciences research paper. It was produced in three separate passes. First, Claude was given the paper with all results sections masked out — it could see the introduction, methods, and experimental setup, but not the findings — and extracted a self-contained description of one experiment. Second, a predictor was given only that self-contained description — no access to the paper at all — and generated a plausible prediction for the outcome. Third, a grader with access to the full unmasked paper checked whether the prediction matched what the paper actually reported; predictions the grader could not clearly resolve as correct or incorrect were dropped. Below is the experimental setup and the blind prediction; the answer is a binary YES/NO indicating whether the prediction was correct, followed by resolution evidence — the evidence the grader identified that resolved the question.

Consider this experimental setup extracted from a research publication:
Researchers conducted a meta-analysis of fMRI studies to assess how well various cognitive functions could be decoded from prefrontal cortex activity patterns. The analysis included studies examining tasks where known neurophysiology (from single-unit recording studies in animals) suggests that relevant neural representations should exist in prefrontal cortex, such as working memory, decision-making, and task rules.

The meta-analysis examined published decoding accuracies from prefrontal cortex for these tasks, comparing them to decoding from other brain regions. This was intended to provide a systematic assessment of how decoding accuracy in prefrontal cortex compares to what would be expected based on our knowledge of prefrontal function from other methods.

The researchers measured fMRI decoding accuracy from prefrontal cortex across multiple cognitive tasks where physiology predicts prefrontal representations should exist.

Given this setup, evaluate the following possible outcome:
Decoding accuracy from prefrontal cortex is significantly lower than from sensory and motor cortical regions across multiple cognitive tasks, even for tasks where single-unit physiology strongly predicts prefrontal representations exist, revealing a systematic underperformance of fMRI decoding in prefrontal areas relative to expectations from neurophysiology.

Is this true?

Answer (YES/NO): NO